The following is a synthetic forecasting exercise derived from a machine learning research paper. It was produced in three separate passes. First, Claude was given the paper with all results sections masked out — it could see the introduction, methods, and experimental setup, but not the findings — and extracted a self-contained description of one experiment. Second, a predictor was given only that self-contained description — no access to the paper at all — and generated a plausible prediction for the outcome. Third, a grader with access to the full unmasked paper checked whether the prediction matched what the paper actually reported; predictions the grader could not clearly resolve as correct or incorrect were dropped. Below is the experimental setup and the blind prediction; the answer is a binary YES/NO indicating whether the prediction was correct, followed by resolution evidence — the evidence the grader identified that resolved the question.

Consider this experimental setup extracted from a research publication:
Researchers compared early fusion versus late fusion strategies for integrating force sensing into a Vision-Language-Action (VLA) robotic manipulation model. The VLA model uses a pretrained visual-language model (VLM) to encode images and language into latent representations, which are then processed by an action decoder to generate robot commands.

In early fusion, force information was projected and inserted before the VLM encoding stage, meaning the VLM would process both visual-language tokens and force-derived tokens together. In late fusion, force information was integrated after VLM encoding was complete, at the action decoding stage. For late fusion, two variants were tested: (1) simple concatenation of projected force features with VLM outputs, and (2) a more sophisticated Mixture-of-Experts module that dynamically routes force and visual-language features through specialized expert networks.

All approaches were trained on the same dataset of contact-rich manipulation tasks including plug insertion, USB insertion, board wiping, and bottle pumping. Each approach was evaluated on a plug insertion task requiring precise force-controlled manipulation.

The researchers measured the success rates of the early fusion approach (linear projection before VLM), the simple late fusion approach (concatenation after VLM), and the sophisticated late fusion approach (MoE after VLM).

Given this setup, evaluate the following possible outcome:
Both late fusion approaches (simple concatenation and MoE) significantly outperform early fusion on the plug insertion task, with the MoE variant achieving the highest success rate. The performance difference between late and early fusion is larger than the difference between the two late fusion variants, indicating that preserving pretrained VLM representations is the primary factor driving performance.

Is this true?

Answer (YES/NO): NO